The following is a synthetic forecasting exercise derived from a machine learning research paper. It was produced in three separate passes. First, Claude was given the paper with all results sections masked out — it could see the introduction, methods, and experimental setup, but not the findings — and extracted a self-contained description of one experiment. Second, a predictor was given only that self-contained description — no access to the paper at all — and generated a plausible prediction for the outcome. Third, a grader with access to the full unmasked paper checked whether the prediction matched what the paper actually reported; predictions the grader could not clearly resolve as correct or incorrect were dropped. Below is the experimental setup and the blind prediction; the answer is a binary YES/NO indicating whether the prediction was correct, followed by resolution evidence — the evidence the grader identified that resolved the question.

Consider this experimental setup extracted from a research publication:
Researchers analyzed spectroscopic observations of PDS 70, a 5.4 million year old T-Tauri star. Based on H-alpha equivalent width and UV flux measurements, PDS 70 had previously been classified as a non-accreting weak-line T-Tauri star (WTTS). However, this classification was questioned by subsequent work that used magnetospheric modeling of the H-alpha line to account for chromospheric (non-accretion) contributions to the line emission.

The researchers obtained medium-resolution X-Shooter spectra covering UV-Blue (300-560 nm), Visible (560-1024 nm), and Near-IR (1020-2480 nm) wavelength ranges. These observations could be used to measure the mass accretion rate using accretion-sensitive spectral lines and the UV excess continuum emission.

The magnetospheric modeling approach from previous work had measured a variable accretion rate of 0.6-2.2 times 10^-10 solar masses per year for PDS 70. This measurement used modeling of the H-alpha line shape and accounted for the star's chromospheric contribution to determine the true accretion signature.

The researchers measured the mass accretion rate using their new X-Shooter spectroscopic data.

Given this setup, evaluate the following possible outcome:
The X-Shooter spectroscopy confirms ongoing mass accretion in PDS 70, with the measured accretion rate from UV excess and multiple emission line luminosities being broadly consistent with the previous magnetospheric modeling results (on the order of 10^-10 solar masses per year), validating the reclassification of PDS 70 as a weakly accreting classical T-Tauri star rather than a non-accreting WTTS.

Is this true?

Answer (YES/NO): NO